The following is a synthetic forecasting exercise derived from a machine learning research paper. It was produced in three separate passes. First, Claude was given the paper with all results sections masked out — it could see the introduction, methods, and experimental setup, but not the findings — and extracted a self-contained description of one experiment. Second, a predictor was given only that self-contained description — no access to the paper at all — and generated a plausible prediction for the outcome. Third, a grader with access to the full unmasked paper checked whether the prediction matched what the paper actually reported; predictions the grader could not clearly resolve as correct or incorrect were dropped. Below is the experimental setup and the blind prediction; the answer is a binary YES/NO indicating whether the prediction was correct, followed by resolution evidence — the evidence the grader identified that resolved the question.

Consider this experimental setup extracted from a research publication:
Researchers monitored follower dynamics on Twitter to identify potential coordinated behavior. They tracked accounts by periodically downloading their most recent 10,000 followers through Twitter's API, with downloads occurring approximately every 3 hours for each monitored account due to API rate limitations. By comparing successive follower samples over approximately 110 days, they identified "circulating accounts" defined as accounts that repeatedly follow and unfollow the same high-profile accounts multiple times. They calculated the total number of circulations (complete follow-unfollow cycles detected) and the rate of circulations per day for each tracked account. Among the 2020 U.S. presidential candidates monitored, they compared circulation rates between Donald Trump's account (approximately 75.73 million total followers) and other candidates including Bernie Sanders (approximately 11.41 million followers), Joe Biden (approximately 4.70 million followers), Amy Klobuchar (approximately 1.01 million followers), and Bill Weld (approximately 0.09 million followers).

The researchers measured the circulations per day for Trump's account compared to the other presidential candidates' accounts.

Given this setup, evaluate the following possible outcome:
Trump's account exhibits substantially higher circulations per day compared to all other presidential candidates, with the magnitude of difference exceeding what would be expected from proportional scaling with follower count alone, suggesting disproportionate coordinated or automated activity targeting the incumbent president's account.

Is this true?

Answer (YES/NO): NO